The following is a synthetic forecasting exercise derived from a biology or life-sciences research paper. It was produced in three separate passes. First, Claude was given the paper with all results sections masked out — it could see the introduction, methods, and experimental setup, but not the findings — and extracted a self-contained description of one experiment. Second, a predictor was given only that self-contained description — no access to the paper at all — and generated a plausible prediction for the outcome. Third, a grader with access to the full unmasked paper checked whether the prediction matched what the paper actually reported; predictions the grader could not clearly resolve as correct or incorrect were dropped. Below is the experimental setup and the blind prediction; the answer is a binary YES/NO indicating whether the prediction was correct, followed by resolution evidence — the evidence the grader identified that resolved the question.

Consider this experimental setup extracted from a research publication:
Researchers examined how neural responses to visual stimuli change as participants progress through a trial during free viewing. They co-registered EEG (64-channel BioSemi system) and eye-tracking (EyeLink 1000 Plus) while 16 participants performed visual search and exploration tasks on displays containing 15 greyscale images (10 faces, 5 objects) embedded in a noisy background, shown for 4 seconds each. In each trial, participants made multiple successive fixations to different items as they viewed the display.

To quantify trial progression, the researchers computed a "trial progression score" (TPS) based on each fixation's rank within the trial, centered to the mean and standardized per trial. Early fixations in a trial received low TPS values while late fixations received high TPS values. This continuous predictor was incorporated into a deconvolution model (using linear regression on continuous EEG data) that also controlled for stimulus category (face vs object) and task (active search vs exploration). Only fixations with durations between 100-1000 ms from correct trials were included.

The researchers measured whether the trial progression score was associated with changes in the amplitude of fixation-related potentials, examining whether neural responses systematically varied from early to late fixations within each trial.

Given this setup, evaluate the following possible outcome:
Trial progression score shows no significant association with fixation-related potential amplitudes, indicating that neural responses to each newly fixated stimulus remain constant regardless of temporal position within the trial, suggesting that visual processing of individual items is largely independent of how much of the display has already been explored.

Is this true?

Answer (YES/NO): NO